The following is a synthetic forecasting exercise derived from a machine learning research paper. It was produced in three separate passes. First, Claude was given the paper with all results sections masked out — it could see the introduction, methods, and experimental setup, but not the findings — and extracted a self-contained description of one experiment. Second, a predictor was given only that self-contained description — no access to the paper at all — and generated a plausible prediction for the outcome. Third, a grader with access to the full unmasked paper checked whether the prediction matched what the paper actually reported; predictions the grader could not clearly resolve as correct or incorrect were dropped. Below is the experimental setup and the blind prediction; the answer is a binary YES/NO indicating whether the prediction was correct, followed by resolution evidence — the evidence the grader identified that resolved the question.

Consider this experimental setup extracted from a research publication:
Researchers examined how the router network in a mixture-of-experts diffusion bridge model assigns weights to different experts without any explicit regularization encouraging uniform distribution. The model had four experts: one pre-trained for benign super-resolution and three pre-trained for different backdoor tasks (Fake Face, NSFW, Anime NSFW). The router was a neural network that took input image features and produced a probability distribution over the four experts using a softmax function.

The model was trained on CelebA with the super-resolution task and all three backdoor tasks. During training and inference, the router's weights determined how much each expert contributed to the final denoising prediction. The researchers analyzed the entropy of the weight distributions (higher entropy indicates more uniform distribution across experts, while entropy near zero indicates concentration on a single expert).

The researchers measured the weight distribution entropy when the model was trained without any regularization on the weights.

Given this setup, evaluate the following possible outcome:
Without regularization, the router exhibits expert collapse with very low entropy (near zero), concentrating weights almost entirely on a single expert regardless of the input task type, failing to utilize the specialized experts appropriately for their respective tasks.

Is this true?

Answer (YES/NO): NO